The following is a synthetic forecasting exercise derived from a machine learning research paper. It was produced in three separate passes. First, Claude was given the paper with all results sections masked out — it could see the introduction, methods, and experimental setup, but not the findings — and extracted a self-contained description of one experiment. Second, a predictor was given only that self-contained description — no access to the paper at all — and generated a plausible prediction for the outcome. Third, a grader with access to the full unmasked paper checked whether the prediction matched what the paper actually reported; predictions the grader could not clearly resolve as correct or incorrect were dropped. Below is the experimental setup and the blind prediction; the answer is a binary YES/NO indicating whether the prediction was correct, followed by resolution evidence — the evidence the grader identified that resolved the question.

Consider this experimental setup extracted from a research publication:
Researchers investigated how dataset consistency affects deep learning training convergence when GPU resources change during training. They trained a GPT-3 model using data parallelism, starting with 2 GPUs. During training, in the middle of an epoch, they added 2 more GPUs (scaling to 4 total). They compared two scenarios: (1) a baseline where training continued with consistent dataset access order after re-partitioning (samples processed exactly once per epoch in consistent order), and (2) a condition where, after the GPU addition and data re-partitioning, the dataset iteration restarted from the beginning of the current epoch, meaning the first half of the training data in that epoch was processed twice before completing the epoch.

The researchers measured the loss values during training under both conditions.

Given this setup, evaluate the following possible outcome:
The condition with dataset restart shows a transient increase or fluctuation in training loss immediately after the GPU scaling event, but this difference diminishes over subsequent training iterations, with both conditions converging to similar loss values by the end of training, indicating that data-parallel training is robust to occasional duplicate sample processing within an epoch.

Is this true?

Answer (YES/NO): NO